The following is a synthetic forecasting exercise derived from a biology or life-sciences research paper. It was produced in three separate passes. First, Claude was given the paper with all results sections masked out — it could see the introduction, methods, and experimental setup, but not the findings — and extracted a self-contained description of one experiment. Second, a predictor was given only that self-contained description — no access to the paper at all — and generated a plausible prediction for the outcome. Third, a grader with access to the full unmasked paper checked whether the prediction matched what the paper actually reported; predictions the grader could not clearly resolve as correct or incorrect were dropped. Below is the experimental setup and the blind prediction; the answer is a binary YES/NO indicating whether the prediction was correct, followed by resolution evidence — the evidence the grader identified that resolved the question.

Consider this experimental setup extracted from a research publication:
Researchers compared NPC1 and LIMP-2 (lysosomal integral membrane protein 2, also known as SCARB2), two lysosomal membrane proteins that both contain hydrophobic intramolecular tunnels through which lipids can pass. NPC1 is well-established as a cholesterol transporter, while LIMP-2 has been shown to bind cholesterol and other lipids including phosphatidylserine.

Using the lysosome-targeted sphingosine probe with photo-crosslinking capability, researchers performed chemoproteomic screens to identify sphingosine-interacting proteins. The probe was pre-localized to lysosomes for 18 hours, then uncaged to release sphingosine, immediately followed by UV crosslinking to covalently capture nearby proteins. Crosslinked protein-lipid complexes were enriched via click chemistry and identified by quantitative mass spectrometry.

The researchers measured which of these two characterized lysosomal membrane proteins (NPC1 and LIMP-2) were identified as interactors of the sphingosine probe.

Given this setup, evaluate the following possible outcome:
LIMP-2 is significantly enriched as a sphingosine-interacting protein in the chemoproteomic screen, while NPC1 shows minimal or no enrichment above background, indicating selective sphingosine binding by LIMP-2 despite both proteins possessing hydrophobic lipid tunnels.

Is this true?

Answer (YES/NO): NO